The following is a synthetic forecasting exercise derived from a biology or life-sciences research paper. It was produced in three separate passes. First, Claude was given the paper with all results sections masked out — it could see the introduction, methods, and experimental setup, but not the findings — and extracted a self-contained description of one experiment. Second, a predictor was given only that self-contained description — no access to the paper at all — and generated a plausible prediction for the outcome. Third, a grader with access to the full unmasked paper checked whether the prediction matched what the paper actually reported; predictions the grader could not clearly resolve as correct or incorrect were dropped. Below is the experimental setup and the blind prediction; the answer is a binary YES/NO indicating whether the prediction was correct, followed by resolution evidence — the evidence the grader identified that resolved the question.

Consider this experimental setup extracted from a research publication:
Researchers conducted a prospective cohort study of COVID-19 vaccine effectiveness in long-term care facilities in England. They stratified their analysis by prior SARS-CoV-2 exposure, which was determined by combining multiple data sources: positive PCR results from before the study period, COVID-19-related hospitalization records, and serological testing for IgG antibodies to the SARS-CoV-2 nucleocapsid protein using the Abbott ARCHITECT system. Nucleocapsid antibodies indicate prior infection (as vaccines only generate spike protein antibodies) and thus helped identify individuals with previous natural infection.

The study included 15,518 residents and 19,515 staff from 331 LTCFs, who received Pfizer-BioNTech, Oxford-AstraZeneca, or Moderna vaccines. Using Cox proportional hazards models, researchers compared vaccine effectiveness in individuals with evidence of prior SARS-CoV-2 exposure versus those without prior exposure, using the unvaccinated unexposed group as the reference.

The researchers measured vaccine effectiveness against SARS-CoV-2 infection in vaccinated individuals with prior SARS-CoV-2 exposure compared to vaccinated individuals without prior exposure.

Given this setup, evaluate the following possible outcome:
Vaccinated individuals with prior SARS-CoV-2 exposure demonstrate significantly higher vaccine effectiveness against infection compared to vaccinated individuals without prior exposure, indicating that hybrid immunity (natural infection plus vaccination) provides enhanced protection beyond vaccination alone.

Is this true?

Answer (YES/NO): NO